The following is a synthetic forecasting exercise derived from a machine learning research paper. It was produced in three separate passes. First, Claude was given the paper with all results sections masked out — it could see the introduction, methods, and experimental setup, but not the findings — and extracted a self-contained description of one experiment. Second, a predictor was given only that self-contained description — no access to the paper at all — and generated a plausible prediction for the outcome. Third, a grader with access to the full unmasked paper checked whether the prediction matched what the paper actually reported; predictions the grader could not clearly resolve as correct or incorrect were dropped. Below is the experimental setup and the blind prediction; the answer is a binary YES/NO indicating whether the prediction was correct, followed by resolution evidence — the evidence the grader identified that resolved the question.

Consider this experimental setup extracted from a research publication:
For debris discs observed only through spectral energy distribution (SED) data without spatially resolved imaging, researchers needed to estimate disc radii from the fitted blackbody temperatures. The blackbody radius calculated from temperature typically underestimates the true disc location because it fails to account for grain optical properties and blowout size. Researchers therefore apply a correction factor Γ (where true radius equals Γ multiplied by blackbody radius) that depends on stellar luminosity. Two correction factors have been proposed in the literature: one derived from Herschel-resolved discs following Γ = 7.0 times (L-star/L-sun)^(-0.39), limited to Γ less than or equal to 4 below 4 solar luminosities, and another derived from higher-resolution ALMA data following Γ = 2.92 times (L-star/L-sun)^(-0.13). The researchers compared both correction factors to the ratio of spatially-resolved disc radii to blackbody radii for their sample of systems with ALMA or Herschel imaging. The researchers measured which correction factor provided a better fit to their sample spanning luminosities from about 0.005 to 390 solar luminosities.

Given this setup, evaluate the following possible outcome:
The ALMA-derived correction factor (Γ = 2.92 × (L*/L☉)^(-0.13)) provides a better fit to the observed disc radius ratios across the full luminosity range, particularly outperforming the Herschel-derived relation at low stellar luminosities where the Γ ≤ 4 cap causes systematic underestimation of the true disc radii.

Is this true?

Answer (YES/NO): NO